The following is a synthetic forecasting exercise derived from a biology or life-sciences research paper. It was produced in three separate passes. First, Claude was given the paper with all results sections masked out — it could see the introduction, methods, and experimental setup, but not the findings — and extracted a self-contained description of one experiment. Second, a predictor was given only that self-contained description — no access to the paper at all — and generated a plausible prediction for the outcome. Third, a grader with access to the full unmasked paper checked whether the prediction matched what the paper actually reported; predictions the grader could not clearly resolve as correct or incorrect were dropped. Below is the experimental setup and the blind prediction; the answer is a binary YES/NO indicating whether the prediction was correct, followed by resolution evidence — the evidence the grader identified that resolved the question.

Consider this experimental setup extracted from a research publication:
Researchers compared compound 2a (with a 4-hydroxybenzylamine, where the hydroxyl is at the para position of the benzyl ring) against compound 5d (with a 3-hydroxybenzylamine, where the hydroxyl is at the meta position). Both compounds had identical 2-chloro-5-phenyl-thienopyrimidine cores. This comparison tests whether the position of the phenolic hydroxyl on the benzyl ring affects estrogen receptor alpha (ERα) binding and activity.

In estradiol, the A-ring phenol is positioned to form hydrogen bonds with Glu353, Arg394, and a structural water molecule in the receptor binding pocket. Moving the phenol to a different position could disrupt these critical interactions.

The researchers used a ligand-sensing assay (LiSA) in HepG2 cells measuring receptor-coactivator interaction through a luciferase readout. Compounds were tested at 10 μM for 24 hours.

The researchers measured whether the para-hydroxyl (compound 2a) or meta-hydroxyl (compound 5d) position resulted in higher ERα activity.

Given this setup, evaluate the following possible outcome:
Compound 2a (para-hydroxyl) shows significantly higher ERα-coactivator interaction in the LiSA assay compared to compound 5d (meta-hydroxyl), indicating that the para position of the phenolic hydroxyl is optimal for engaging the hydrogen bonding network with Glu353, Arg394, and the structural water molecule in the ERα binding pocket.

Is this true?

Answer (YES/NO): YES